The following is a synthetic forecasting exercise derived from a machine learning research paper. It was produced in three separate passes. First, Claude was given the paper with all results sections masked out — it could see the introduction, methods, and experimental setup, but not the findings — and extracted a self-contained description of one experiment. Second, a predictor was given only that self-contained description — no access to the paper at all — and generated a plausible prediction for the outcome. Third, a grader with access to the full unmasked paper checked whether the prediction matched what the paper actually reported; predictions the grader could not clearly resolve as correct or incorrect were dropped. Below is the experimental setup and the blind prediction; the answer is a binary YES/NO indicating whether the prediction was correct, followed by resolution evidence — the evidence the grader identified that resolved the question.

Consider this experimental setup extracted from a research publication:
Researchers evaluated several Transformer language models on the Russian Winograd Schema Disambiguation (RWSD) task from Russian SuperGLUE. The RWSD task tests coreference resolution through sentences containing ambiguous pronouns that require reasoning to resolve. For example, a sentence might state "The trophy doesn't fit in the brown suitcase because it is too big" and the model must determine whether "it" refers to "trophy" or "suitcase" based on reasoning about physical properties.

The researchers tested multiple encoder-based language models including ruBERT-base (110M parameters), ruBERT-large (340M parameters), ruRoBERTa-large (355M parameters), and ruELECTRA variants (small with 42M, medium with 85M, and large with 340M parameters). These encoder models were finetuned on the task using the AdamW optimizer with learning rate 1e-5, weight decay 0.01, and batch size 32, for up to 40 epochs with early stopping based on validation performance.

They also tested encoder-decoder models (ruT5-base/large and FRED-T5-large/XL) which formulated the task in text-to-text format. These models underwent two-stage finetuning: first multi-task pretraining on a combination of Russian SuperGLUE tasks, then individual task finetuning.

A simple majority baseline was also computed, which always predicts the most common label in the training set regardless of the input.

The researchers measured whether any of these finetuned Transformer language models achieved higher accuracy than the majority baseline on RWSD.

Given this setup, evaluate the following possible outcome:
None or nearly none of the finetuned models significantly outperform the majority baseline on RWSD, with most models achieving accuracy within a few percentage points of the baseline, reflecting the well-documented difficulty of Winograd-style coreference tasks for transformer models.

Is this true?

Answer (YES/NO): YES